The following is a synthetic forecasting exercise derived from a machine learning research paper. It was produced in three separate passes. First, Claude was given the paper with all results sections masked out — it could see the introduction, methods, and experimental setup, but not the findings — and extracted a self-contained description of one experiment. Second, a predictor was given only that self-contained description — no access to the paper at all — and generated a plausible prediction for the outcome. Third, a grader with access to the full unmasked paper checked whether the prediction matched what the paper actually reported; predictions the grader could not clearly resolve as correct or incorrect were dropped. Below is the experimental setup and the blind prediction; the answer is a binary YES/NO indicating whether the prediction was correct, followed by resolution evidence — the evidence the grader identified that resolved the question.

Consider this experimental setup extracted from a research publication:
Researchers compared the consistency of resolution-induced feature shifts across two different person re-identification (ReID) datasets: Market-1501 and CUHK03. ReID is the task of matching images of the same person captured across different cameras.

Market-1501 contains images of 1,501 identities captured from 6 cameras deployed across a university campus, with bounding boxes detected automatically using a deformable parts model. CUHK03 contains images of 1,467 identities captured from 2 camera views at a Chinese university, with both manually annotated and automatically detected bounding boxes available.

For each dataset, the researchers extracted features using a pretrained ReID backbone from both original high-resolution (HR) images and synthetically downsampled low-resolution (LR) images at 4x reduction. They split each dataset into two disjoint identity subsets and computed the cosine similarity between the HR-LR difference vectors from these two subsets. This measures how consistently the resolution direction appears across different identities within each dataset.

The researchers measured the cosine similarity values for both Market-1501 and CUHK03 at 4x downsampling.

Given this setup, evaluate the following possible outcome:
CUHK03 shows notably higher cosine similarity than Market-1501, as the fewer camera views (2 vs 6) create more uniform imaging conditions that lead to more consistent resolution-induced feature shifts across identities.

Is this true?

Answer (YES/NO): NO